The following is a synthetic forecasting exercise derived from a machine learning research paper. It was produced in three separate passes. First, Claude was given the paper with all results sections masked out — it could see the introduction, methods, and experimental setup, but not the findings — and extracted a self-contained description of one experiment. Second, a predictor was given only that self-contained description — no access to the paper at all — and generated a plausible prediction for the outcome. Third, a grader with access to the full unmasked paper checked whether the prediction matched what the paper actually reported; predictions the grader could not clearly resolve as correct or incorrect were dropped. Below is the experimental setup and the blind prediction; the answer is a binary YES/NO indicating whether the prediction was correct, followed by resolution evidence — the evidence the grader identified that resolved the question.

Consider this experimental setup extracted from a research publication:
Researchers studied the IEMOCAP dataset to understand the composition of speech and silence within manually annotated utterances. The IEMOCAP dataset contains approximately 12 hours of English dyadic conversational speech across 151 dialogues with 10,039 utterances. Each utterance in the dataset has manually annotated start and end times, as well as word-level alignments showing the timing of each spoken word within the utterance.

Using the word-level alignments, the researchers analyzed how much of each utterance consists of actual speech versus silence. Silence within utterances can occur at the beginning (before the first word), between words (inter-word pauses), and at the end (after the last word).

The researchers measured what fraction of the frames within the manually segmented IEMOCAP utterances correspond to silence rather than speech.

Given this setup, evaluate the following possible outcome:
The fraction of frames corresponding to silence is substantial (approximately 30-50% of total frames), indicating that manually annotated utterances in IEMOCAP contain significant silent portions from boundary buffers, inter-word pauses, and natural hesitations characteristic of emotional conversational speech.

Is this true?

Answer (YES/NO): YES